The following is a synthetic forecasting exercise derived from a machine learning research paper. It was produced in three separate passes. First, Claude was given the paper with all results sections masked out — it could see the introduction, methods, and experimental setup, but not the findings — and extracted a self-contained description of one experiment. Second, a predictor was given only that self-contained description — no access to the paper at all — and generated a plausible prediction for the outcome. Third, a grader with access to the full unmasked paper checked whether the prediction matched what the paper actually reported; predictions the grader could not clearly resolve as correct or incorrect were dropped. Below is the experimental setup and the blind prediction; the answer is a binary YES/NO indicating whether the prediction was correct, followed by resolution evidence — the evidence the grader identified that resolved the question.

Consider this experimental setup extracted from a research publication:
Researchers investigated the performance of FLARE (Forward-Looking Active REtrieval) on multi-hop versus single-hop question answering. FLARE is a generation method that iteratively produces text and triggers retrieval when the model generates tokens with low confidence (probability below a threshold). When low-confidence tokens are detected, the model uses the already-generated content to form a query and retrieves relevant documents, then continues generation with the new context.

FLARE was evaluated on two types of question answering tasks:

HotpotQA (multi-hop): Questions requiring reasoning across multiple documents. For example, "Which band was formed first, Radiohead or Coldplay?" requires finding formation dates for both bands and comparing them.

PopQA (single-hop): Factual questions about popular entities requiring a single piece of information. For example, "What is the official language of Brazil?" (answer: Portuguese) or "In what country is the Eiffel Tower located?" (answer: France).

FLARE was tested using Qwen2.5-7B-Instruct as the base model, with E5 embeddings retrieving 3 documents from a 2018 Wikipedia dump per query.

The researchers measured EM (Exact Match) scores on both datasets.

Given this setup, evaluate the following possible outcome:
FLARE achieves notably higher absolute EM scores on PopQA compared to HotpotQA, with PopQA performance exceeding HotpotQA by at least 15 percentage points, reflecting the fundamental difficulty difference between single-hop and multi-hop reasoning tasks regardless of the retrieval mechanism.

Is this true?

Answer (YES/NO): NO